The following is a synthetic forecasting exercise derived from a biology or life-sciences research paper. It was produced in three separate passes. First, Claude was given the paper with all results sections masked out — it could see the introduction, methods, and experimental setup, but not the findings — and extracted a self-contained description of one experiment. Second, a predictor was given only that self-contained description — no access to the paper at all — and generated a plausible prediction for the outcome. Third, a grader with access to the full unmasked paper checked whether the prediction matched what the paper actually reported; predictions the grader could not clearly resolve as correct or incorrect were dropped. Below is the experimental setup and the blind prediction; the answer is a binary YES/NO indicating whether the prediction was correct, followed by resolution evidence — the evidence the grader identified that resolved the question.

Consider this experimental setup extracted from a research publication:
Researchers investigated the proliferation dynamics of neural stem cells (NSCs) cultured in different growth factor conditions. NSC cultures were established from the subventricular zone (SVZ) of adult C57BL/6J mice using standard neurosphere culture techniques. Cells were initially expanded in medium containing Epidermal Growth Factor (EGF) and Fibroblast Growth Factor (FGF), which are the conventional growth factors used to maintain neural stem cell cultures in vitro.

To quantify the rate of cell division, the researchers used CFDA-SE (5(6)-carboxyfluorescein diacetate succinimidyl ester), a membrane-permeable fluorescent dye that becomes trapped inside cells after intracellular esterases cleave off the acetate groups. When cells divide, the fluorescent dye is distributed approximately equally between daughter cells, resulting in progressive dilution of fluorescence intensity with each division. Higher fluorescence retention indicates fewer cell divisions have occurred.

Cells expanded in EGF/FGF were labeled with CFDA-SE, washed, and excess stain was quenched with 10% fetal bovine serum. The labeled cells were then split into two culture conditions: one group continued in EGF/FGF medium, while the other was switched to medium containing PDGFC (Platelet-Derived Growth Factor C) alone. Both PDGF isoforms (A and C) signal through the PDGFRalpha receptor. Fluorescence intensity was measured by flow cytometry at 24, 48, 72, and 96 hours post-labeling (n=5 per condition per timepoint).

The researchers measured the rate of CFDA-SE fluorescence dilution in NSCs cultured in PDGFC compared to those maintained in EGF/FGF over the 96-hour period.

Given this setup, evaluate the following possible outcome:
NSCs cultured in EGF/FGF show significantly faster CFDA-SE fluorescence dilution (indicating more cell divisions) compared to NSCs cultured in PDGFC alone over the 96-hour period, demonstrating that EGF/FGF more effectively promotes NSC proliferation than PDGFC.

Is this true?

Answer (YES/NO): YES